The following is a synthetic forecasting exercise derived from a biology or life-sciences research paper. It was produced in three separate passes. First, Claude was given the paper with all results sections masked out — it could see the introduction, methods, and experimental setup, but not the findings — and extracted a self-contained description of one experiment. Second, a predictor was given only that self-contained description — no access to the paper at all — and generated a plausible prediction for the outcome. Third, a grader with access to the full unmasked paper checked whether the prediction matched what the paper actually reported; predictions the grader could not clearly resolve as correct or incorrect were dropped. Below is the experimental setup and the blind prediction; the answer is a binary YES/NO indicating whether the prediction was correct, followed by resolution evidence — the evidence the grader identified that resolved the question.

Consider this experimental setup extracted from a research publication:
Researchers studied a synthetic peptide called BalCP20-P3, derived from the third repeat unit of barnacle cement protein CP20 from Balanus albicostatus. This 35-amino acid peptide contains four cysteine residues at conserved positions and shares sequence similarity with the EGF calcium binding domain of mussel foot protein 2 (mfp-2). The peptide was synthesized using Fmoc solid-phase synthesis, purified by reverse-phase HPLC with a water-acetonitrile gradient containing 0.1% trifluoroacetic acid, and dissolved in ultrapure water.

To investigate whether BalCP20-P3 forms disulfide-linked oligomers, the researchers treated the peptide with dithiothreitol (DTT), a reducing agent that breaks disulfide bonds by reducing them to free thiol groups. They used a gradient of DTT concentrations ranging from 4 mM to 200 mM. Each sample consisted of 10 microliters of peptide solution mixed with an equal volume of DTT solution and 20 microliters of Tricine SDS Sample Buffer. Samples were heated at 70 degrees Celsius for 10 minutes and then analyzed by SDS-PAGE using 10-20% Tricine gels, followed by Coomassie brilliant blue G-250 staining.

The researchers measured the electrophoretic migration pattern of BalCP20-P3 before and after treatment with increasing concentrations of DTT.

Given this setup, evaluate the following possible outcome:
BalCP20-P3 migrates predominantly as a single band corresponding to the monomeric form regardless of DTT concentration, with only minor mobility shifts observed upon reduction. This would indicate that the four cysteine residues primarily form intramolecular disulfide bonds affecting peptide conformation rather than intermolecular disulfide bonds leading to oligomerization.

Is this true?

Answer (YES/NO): NO